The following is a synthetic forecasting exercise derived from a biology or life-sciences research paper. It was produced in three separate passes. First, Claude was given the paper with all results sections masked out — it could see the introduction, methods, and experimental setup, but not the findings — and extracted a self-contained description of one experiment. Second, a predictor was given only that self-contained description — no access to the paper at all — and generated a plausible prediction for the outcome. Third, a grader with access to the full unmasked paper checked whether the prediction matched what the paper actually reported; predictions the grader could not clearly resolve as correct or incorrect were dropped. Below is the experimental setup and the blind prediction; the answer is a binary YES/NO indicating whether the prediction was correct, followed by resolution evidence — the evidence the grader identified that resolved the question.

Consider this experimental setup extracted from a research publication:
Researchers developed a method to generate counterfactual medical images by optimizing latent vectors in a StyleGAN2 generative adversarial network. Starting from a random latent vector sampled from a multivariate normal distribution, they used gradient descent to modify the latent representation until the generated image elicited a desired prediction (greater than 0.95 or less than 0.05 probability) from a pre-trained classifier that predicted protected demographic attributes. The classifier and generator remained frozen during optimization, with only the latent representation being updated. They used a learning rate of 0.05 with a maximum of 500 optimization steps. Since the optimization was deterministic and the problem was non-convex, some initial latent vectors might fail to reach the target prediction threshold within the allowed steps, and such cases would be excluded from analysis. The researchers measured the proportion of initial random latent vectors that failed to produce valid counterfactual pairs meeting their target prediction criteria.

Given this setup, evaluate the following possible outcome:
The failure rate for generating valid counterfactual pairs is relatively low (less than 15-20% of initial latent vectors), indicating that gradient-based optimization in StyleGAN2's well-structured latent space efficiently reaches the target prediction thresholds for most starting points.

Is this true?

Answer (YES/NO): NO